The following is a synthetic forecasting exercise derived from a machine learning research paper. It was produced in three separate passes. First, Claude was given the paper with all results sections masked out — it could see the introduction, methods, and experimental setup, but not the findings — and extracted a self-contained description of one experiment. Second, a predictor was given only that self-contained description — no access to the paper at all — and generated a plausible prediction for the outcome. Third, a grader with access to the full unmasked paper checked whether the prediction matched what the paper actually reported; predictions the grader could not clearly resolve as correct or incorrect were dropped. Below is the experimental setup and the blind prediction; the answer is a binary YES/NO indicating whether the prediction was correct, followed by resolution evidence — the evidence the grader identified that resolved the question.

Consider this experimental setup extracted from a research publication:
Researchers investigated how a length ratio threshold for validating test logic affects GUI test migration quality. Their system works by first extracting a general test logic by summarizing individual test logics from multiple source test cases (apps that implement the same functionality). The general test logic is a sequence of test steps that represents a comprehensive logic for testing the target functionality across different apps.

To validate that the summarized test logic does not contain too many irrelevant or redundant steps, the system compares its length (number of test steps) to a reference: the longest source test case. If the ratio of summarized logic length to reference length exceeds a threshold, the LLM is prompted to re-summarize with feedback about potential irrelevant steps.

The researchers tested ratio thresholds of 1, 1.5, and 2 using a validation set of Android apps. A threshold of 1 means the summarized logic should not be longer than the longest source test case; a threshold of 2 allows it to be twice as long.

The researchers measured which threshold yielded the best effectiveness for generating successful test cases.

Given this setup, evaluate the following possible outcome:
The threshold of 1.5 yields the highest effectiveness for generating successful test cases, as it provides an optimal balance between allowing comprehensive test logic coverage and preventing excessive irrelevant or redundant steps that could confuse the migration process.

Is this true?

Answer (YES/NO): YES